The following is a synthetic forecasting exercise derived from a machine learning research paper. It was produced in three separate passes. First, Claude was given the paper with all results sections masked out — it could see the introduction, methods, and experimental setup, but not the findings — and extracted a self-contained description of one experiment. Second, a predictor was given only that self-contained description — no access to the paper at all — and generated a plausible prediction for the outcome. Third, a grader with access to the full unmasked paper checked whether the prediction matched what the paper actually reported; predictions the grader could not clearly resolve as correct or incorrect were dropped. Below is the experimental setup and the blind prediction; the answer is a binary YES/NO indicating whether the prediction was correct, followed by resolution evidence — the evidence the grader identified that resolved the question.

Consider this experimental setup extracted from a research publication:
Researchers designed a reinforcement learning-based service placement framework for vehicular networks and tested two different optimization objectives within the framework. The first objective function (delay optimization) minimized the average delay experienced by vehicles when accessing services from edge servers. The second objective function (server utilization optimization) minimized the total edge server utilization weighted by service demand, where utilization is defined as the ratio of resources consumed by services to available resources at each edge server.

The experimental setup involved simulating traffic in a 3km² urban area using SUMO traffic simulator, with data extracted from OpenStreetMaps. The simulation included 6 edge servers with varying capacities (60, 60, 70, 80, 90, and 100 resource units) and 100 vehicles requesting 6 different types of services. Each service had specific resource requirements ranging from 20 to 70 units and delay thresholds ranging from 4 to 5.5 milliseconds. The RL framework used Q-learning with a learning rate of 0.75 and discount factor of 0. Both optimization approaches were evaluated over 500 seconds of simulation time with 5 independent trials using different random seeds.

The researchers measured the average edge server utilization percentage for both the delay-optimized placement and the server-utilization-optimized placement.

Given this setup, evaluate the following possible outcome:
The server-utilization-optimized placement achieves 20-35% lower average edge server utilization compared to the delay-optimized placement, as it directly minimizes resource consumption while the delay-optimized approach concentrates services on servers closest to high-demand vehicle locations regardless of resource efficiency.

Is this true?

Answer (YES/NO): NO